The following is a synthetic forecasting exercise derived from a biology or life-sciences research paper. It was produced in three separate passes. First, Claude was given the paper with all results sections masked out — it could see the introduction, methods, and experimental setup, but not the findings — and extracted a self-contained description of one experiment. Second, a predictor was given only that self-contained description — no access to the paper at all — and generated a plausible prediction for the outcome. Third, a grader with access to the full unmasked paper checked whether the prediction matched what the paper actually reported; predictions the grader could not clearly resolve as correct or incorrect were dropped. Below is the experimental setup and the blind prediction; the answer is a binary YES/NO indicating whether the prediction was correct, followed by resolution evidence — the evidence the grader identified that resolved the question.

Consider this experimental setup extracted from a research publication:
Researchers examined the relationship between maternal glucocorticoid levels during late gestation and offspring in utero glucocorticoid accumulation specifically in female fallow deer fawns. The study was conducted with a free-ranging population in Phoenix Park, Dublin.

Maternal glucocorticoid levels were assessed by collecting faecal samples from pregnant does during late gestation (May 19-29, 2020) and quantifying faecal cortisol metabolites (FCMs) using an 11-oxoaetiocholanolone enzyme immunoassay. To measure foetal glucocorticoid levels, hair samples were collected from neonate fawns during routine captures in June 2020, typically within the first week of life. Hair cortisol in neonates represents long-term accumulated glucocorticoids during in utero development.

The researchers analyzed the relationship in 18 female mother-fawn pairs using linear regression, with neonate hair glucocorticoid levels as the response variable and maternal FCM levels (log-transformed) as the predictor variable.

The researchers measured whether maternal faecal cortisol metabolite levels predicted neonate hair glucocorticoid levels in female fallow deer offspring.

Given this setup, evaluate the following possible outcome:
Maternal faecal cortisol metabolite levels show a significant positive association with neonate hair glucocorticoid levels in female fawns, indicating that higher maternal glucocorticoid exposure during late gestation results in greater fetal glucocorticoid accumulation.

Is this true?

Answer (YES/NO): YES